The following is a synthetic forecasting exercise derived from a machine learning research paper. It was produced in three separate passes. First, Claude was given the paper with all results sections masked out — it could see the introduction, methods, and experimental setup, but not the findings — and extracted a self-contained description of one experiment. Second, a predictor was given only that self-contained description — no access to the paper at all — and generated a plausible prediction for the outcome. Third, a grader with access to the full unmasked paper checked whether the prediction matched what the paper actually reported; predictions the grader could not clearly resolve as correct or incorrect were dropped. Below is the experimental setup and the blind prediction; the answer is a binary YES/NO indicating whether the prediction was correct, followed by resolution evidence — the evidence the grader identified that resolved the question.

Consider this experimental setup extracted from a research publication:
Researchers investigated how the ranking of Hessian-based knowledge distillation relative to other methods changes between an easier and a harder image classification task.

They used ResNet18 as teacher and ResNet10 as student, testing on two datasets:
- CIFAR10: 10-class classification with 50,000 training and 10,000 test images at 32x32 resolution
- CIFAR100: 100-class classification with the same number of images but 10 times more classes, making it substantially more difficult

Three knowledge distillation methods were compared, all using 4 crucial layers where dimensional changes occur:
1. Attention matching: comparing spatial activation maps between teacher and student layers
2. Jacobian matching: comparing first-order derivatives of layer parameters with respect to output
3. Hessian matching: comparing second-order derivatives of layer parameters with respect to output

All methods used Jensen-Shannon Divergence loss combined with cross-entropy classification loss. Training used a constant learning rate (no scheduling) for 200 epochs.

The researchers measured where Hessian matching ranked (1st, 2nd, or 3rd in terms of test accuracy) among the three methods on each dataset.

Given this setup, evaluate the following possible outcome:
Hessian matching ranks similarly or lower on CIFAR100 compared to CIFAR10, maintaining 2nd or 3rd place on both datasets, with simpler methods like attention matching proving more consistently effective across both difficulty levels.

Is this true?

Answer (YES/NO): NO